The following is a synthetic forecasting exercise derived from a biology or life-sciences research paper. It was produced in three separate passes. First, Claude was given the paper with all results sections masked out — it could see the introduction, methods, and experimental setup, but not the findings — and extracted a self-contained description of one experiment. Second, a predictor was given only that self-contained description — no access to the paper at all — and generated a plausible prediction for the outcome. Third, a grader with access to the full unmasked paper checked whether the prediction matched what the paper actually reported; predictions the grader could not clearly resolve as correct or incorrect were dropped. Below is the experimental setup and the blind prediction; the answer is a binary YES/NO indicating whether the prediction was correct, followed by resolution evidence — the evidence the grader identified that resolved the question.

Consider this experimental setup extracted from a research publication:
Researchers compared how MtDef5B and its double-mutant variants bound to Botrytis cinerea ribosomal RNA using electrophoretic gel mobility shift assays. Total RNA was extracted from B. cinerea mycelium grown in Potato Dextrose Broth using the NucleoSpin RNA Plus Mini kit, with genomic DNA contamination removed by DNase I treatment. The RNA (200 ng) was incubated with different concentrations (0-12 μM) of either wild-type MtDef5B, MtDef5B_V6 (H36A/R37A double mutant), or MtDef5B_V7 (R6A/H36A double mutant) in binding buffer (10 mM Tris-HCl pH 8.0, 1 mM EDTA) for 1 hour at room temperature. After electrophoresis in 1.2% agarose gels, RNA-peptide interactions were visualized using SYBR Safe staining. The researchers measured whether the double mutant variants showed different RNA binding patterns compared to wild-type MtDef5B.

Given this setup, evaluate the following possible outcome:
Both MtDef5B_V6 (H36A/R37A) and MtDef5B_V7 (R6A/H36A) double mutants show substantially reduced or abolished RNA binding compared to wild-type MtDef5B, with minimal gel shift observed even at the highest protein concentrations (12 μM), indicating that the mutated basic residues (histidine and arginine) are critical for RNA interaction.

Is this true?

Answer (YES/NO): NO